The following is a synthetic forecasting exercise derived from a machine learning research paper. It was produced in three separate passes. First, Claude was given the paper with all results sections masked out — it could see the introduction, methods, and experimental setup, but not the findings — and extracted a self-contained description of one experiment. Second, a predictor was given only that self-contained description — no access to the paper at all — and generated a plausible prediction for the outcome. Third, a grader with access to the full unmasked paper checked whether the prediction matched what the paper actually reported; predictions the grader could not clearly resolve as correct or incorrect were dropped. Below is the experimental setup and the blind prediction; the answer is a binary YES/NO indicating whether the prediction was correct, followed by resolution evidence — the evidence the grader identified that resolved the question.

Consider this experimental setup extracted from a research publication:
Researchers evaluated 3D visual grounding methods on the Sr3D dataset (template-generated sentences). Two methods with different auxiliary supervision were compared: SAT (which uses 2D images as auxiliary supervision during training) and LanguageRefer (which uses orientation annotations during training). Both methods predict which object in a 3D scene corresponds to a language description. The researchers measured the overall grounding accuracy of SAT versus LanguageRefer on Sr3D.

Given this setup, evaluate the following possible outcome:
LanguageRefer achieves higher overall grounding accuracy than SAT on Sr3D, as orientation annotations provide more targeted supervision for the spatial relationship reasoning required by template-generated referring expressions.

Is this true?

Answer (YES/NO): NO